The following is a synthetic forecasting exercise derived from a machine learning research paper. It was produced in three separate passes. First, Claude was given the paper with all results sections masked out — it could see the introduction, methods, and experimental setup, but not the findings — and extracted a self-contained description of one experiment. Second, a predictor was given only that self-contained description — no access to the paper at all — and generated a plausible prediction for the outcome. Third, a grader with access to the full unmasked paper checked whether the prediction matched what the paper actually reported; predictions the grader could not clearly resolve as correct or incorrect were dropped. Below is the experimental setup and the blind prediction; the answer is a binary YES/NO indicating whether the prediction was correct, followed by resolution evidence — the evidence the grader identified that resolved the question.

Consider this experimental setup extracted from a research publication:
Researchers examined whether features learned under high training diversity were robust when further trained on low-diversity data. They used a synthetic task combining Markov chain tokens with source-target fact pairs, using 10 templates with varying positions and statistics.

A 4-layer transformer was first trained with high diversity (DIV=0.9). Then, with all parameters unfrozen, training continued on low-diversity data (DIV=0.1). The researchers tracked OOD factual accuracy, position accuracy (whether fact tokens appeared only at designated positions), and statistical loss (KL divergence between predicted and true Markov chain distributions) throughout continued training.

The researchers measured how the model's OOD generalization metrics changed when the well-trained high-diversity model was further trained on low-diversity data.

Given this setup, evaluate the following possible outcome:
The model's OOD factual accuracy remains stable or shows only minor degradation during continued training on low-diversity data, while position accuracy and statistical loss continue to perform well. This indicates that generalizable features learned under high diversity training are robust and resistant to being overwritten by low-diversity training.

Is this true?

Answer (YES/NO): NO